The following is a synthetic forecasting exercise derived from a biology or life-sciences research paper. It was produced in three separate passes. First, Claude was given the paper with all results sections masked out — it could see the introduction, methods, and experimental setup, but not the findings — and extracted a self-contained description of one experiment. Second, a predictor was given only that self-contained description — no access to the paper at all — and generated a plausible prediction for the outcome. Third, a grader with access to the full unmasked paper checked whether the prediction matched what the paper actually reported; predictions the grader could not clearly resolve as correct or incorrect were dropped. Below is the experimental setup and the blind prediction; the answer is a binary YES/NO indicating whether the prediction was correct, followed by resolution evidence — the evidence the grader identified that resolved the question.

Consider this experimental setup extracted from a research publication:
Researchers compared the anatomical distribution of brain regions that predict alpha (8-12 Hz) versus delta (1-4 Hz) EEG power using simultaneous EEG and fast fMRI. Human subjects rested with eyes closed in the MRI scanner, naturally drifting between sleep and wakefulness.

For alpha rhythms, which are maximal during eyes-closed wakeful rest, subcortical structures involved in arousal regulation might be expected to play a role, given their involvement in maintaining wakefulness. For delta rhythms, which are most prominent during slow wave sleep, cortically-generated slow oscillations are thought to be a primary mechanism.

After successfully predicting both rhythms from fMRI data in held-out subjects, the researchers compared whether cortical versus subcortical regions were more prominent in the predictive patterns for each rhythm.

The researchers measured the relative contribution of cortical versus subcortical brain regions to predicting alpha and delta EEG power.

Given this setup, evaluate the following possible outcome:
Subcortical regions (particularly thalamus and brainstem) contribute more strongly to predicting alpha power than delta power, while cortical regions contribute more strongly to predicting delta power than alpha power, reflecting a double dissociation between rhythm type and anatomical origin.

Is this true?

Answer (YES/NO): NO